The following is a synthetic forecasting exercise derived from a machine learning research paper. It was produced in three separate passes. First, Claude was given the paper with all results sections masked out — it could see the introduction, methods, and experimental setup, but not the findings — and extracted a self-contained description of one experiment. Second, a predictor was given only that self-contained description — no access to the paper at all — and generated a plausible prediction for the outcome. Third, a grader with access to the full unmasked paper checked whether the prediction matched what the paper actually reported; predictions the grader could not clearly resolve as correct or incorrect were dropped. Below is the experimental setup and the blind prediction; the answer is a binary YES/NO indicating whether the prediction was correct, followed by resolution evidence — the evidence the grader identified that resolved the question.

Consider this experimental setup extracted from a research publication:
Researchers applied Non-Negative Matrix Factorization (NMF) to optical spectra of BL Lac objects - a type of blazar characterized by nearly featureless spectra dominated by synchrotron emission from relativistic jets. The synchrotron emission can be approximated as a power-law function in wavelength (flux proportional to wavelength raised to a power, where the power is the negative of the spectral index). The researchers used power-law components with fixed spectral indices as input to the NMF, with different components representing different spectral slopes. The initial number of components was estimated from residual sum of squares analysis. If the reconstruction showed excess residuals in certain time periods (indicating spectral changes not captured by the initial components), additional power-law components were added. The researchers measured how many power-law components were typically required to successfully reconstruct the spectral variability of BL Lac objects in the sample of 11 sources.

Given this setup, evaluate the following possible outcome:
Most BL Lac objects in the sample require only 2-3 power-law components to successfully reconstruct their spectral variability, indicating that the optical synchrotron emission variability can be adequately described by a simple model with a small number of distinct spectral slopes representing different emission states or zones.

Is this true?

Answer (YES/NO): NO